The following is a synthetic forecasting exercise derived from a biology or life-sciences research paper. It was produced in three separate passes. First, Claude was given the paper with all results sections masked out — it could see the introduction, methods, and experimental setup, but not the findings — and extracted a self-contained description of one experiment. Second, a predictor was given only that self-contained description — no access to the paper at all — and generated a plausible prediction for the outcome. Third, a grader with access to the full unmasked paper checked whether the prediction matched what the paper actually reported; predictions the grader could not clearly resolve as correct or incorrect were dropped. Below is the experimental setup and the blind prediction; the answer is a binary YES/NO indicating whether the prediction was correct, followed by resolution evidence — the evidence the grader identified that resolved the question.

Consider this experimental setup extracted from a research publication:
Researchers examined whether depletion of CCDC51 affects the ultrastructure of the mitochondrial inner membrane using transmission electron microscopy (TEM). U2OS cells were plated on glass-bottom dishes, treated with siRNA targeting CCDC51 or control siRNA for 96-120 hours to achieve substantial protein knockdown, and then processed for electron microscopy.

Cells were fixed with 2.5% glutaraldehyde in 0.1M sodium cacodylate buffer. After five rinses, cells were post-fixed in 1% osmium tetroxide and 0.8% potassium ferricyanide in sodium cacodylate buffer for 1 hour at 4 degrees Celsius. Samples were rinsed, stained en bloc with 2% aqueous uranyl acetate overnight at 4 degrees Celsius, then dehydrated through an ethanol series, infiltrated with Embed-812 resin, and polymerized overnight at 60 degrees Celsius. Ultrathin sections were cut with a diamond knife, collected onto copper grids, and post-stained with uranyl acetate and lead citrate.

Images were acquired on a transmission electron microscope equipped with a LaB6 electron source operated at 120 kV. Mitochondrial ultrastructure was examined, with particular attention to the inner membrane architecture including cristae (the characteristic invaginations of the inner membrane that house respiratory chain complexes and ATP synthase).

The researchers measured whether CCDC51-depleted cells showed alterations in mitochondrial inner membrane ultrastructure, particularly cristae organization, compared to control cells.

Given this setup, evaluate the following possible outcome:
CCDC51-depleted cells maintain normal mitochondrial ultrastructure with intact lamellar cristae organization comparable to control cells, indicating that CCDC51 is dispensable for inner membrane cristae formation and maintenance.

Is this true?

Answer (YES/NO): NO